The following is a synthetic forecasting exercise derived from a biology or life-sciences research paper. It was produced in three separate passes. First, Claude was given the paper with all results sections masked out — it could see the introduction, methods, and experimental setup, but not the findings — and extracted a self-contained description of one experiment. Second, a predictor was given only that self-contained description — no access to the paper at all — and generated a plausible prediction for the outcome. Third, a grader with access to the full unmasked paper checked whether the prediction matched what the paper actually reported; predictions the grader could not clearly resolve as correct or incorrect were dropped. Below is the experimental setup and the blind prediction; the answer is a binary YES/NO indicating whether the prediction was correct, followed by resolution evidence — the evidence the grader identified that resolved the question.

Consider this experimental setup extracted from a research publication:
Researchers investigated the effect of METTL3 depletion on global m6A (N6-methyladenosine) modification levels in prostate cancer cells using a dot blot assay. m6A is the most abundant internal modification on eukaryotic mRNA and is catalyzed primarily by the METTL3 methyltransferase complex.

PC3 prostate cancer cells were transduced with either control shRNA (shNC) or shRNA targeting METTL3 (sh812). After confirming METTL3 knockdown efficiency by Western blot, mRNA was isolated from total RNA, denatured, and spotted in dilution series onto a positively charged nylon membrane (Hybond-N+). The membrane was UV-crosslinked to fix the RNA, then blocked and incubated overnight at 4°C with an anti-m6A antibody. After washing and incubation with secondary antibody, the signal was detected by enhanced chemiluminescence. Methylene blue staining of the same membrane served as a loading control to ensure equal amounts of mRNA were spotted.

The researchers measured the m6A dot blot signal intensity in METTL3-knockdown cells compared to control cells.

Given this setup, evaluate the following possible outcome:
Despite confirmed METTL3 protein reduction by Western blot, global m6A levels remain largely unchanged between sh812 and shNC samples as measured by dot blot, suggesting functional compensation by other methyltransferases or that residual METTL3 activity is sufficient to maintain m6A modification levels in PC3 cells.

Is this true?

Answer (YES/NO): NO